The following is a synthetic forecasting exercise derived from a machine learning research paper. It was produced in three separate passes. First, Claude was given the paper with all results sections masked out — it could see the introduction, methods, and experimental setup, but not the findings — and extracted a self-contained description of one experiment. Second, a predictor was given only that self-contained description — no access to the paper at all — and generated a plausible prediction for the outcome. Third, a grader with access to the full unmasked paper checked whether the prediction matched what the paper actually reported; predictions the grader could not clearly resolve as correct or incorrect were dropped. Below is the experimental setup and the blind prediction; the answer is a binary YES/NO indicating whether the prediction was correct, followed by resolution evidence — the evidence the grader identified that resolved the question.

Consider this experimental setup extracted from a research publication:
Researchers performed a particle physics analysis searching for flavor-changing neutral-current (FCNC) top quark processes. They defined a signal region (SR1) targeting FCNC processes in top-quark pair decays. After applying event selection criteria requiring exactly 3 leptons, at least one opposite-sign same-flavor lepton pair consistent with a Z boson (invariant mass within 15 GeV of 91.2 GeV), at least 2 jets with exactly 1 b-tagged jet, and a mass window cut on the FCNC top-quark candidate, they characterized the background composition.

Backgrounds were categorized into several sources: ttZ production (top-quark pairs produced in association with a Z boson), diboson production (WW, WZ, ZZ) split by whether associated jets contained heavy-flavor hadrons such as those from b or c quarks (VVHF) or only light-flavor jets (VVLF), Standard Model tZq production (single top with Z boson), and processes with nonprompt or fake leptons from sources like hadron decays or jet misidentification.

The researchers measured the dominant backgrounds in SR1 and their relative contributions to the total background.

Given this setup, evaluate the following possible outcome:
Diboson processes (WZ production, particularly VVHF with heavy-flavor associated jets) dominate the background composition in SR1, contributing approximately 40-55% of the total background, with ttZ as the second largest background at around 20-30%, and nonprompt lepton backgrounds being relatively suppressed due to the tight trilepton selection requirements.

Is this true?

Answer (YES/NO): NO